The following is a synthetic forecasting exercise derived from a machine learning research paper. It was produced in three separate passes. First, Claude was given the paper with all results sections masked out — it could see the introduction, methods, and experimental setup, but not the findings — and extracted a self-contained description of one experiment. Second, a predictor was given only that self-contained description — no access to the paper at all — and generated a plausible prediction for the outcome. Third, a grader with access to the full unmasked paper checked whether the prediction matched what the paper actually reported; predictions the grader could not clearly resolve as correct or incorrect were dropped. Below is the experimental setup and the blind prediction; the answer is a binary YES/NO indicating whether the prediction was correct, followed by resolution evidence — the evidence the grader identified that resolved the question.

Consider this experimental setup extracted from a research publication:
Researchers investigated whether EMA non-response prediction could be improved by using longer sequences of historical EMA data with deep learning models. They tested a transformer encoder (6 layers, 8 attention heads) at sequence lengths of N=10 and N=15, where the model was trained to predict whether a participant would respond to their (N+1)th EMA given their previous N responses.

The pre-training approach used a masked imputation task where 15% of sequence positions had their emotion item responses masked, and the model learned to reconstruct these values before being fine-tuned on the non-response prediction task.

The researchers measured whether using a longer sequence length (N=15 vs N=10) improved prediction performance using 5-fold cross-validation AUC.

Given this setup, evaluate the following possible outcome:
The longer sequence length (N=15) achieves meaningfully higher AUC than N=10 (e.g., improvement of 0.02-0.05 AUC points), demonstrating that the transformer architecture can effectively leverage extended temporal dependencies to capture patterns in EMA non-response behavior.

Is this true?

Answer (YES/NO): NO